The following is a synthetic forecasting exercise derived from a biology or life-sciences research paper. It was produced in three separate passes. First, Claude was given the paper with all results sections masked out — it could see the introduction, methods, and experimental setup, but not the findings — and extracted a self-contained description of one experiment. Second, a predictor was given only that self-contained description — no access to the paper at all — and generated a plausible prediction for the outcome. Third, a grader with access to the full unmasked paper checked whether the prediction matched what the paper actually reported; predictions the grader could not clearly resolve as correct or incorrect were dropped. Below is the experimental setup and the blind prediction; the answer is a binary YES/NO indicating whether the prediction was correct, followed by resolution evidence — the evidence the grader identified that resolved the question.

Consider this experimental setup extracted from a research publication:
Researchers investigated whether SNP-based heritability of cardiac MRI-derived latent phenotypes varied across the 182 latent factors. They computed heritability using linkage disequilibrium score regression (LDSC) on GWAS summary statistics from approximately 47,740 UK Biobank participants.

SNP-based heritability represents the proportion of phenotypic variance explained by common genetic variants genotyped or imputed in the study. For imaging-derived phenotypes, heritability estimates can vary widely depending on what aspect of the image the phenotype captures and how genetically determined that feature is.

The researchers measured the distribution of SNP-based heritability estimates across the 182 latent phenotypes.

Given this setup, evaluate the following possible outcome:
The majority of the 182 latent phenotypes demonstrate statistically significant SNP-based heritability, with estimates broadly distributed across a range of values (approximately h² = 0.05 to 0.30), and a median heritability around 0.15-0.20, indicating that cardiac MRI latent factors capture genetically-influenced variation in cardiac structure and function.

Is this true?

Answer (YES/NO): NO